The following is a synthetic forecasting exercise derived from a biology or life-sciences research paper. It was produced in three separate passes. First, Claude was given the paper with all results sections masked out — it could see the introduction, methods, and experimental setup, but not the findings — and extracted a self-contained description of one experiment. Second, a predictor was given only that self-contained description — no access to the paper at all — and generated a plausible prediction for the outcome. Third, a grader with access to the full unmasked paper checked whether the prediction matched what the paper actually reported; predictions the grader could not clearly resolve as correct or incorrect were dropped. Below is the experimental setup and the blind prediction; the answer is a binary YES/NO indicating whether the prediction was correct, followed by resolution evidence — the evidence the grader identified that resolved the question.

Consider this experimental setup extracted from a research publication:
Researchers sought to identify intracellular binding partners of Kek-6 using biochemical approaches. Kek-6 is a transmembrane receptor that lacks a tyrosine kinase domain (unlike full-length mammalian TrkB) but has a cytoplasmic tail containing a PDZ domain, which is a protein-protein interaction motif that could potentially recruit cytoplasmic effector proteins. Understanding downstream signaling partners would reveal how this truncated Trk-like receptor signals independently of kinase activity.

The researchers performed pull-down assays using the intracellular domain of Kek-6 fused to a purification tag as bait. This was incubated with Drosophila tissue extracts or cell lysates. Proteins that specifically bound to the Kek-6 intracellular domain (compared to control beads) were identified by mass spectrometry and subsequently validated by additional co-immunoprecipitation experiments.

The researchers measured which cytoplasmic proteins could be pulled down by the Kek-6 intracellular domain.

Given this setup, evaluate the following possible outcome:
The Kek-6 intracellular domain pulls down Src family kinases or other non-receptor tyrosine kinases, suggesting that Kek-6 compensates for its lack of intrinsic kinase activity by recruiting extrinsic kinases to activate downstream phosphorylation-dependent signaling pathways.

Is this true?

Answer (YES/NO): NO